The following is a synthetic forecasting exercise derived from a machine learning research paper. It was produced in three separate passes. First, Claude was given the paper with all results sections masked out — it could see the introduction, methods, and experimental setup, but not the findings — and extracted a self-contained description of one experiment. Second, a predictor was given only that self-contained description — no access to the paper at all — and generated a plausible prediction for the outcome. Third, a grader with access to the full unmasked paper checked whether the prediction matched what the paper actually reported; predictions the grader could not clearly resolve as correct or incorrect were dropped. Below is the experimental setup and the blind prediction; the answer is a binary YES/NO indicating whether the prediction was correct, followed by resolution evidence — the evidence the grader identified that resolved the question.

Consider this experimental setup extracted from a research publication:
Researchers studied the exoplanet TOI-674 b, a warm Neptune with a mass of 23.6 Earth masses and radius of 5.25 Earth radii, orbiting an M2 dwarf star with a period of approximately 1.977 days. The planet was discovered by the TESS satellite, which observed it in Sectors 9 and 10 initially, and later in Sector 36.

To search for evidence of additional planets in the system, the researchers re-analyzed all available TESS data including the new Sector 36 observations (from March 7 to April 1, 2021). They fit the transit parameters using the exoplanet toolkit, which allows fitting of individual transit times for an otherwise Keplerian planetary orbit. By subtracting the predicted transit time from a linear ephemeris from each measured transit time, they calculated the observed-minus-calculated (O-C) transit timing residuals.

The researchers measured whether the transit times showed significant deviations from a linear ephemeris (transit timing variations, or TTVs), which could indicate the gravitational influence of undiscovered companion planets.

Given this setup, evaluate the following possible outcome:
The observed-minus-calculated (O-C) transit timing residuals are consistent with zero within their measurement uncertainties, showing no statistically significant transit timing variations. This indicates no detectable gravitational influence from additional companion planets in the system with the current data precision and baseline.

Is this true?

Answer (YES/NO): YES